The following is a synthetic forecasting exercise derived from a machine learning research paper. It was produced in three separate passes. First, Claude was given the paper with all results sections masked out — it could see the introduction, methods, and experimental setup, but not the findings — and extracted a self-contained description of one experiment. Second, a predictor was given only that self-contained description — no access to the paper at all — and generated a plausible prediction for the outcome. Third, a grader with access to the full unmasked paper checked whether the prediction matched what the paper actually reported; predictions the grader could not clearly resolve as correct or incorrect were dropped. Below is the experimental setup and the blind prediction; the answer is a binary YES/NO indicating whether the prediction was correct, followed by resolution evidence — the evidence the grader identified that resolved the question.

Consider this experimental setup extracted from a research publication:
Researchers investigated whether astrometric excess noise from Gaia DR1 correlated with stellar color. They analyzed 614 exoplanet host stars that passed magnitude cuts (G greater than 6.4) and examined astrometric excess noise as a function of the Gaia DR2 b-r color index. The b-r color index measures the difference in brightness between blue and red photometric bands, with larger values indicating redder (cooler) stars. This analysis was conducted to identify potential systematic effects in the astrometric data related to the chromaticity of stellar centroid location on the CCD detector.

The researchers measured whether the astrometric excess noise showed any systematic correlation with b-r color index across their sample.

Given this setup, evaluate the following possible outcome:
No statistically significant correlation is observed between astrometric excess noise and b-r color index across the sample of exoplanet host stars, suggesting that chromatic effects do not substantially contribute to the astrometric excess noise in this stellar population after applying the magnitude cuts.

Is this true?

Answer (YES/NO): NO